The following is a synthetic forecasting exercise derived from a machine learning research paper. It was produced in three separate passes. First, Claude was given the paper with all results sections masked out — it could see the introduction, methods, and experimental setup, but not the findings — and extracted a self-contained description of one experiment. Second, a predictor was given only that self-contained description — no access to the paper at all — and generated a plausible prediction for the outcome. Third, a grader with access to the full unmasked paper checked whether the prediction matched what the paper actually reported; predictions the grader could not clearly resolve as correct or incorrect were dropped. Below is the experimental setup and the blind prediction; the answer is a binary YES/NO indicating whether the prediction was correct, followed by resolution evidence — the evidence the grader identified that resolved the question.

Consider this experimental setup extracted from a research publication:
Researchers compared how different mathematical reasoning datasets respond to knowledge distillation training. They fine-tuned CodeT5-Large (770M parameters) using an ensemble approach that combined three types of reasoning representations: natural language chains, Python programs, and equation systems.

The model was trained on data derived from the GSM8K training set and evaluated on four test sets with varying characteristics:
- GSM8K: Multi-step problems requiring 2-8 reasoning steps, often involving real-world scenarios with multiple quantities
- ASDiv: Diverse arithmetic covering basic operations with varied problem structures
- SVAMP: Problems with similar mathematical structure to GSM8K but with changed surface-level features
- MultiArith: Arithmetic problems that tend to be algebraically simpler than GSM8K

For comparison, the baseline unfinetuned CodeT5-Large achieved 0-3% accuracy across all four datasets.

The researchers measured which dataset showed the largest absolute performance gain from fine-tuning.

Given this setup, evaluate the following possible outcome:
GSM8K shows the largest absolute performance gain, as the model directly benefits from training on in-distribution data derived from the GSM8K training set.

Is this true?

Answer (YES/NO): NO